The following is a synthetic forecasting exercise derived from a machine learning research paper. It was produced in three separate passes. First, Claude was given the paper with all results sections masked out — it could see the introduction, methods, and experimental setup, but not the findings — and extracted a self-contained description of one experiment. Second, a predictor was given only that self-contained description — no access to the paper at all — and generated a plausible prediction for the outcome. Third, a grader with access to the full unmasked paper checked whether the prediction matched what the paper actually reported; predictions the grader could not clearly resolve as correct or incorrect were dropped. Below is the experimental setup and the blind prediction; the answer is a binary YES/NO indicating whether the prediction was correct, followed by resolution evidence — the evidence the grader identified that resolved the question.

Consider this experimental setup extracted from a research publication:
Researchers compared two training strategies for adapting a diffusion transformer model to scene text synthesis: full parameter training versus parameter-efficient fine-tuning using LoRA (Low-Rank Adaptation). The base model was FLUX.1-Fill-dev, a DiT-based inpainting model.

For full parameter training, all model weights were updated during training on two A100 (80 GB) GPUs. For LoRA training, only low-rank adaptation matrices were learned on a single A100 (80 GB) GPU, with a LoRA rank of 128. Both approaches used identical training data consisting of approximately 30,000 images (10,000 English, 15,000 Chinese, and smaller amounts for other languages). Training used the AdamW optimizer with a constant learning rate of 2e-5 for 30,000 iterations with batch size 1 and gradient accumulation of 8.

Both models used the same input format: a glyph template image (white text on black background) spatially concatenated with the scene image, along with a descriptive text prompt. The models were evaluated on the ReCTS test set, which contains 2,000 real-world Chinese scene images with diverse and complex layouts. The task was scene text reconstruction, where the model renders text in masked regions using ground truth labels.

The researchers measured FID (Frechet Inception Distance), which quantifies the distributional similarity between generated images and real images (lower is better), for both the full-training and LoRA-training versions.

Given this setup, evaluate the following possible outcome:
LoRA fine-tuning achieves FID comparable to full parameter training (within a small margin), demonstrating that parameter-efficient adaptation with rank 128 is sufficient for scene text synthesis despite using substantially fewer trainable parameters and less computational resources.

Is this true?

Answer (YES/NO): YES